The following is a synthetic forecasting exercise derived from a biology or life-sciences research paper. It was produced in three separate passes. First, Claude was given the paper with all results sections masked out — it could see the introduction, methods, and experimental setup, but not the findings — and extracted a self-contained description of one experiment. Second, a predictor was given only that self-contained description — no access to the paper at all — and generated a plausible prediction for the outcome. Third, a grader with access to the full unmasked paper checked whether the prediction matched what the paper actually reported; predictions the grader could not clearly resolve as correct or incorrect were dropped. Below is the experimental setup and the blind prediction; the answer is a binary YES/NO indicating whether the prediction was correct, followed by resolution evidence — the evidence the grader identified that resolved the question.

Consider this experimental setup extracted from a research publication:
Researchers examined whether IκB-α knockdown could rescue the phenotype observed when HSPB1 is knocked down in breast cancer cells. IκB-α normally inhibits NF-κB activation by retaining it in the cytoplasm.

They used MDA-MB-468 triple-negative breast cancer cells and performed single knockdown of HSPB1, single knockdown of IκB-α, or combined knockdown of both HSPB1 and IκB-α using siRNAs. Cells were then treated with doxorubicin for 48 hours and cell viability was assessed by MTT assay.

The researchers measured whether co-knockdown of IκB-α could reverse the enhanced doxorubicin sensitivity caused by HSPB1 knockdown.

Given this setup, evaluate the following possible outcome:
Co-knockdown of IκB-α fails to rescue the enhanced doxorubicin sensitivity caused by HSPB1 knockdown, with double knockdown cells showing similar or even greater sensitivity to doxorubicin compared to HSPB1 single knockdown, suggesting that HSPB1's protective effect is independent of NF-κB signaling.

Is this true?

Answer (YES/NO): NO